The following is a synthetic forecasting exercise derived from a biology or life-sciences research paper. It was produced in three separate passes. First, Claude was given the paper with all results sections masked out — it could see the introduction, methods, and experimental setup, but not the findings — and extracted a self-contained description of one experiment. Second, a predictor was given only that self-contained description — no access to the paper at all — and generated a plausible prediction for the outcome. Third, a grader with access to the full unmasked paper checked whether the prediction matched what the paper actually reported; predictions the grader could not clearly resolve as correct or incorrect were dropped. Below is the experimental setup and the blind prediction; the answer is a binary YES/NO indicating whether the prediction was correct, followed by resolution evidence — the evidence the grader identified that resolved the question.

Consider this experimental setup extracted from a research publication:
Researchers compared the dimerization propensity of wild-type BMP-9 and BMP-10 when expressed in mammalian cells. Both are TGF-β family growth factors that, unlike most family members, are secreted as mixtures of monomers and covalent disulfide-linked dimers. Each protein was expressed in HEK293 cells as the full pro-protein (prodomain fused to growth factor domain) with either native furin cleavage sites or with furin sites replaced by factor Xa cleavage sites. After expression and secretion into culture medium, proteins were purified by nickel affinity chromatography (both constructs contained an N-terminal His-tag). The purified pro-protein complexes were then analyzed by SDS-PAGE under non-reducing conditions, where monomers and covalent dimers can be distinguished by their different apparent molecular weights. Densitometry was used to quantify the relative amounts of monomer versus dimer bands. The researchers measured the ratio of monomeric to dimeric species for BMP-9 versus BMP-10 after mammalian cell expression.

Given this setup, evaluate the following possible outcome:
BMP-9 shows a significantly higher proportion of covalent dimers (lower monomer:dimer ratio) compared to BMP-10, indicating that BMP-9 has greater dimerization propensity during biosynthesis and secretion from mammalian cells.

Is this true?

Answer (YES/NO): NO